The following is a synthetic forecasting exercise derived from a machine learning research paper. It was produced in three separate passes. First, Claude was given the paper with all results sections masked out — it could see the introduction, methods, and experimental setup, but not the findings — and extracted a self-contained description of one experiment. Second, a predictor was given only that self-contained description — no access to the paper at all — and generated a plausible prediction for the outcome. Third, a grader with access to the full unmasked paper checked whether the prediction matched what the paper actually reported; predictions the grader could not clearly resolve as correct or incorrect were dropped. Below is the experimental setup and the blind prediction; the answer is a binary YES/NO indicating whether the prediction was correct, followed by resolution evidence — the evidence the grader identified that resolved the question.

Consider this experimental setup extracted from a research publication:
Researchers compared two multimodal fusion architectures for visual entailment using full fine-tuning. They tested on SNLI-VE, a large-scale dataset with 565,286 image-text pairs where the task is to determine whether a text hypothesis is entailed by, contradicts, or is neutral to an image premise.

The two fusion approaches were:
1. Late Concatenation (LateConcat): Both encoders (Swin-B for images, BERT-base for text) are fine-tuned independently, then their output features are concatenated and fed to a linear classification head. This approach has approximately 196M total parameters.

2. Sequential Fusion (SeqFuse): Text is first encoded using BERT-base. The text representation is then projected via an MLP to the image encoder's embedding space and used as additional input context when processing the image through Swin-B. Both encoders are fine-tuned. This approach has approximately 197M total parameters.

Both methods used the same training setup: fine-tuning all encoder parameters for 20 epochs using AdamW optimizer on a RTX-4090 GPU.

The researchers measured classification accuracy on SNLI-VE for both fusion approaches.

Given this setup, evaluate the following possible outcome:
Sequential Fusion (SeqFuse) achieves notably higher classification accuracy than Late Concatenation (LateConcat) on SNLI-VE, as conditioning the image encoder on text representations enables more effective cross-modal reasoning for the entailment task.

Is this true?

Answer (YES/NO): YES